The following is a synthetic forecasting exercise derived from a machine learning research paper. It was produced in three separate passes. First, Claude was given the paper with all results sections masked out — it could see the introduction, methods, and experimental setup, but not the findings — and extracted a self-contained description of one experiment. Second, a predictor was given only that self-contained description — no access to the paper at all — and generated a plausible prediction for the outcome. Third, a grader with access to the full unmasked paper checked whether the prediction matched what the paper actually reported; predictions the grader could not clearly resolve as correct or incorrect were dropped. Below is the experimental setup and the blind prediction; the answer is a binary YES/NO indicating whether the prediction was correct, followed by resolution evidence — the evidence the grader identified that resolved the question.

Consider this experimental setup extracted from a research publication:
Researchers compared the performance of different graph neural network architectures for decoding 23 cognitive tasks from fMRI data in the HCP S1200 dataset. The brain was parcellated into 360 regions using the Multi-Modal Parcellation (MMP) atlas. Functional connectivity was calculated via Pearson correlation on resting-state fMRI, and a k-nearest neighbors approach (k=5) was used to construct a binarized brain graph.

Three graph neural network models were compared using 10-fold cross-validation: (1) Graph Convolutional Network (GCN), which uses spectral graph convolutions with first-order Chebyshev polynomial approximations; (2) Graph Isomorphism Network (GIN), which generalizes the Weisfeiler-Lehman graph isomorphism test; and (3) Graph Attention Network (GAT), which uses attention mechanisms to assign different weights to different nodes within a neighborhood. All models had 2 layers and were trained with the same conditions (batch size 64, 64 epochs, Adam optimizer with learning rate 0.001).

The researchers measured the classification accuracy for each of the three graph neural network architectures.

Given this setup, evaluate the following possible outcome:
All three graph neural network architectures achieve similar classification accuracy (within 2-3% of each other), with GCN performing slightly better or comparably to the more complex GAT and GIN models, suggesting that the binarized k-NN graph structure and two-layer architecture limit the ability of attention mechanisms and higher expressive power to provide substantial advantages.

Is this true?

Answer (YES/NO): NO